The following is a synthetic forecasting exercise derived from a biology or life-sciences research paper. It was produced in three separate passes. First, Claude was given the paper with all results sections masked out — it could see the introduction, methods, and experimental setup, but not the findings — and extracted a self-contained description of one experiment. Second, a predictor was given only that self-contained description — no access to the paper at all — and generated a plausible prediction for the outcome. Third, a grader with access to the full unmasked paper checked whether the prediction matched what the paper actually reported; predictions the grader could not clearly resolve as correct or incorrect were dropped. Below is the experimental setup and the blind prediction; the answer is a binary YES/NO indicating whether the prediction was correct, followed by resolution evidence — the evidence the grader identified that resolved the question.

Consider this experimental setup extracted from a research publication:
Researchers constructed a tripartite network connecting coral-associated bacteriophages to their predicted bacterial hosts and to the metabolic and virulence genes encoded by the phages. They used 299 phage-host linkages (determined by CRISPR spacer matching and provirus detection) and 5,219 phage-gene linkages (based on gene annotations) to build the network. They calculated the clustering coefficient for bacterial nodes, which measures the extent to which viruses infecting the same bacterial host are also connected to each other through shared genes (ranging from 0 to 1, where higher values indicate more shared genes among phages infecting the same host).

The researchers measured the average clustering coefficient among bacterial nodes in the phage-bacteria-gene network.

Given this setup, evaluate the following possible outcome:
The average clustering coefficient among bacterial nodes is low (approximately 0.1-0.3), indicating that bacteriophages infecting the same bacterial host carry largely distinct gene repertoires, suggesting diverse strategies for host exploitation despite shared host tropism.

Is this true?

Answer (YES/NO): NO